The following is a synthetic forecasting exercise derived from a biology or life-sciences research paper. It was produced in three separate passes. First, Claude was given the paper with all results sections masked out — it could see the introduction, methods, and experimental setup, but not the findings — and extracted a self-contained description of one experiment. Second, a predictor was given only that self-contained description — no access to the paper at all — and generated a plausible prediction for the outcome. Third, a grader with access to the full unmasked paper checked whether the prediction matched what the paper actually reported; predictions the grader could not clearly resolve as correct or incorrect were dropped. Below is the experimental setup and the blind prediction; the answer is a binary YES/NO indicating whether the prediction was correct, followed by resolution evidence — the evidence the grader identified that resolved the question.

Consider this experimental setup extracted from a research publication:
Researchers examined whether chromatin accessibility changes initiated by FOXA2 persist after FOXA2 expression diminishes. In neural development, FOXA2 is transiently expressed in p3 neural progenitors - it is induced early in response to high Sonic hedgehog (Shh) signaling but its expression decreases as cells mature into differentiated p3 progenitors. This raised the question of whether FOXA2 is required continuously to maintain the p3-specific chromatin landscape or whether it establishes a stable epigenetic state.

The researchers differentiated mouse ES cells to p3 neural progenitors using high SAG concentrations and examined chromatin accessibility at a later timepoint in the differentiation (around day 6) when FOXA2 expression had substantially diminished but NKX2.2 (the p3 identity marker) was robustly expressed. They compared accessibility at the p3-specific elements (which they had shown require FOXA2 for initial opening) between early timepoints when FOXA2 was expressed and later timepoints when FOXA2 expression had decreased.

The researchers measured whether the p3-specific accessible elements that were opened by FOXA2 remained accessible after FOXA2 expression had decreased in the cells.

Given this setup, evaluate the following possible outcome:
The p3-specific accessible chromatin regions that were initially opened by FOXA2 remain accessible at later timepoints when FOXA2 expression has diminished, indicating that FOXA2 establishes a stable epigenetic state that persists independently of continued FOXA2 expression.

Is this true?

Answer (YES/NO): YES